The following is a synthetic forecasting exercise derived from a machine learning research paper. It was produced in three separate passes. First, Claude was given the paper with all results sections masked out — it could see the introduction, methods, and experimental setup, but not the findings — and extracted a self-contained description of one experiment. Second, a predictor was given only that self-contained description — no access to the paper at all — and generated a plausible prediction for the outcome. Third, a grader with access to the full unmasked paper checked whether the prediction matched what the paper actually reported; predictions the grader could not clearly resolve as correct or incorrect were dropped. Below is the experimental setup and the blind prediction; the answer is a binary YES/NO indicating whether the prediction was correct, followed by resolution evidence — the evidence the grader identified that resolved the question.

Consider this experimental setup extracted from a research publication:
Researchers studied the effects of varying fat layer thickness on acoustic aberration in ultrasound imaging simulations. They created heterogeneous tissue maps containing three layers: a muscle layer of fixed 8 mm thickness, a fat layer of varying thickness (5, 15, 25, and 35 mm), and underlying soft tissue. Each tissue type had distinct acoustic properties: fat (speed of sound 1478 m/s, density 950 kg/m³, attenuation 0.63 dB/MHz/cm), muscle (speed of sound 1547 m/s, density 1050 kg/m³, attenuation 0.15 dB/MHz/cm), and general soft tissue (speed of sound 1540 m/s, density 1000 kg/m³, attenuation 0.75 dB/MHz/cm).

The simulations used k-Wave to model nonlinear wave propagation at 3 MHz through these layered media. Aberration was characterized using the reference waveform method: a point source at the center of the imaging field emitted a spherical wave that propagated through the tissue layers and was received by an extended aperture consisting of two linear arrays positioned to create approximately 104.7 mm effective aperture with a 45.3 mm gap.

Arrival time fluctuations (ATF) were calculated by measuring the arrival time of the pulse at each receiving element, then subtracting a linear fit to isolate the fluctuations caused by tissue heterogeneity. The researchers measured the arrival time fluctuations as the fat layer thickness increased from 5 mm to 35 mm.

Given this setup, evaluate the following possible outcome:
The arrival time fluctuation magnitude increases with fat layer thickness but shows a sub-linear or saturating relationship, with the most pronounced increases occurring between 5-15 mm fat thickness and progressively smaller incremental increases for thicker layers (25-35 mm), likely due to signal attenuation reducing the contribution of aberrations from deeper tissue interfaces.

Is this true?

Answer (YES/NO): NO